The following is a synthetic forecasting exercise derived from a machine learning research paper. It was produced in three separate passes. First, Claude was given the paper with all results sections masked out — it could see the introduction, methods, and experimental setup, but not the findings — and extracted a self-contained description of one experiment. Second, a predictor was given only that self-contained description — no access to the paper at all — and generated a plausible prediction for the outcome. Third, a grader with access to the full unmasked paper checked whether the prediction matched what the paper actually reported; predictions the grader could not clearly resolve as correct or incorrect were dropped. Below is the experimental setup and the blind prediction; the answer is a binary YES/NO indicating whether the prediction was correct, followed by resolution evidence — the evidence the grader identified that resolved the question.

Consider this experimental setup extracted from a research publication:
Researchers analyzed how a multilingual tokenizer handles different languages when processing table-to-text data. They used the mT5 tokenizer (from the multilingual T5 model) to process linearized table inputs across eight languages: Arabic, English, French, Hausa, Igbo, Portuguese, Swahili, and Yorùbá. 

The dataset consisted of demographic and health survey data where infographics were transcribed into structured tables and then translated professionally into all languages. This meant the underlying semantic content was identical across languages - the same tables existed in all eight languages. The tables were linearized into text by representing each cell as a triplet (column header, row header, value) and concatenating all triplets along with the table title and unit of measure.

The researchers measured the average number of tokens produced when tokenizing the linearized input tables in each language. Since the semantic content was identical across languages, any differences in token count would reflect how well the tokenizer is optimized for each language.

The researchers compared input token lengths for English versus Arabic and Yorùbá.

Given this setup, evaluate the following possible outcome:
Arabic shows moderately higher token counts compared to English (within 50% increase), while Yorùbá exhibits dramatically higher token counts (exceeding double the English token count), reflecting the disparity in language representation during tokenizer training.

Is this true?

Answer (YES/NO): NO